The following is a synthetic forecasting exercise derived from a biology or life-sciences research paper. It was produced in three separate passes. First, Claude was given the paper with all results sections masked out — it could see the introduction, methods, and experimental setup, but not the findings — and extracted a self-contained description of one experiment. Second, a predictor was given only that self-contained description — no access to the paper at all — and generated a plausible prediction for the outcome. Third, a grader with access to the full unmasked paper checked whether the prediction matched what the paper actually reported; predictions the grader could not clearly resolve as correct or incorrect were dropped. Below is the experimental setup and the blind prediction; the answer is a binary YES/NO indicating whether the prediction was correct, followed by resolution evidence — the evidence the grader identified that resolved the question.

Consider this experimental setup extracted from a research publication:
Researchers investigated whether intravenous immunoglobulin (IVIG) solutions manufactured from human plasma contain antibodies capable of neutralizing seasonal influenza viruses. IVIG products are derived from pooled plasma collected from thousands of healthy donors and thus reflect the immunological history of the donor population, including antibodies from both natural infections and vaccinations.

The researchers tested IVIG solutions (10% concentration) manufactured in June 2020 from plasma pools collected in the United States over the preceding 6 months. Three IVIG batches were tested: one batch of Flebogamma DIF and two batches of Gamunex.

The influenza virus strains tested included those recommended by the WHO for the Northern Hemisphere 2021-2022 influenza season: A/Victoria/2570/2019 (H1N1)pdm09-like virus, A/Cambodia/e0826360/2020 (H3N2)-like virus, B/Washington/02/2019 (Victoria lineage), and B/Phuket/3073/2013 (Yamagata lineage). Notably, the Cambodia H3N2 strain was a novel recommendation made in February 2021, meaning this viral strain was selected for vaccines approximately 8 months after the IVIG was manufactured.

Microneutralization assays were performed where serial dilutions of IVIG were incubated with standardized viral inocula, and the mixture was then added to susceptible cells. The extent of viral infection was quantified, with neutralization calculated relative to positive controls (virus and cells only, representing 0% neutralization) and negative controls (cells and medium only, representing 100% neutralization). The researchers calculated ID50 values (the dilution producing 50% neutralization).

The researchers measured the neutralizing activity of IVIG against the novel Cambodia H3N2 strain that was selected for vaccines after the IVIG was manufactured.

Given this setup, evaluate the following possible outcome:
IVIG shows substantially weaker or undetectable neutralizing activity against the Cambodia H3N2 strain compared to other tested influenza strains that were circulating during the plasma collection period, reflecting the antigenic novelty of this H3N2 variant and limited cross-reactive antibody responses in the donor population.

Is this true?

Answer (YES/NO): NO